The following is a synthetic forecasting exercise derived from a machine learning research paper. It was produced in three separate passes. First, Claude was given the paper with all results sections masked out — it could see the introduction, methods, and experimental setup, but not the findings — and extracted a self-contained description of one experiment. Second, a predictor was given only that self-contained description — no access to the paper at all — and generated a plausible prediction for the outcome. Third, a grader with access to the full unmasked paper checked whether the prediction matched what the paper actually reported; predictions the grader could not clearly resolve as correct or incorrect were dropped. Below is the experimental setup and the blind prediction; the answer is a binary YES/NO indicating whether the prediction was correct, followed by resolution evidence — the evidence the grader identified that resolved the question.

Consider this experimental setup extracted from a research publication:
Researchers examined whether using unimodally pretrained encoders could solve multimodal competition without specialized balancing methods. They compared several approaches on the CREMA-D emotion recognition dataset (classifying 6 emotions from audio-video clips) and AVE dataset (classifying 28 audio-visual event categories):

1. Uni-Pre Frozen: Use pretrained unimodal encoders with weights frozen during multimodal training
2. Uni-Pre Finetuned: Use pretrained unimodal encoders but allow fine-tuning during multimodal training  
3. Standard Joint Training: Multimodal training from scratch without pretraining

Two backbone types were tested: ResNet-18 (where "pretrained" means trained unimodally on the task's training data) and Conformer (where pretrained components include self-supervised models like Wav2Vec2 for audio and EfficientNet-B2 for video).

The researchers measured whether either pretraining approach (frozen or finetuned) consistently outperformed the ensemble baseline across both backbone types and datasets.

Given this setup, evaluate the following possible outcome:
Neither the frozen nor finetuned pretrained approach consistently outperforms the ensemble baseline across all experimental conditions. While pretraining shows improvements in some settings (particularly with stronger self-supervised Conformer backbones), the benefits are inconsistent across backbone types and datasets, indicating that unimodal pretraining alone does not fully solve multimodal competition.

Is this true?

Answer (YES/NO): YES